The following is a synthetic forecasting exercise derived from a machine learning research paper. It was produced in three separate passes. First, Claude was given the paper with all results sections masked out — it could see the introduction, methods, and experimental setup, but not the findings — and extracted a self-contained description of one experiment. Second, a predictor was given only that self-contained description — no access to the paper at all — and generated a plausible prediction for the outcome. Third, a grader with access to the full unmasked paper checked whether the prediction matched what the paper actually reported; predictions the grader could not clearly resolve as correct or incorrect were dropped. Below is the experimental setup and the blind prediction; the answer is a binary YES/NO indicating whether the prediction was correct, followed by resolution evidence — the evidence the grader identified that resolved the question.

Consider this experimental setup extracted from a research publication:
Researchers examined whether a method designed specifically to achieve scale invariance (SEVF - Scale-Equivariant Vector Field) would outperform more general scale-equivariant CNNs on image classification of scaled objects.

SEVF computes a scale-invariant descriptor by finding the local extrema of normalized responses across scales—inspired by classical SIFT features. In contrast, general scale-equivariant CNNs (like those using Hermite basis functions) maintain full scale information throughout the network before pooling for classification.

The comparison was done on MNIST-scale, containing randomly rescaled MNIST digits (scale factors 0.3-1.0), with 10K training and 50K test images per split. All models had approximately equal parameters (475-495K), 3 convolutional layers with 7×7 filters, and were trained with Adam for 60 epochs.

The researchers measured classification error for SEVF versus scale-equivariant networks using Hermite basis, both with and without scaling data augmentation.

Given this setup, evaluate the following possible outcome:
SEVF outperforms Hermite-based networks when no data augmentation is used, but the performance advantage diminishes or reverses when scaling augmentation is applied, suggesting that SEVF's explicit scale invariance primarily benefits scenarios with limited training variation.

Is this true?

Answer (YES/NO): NO